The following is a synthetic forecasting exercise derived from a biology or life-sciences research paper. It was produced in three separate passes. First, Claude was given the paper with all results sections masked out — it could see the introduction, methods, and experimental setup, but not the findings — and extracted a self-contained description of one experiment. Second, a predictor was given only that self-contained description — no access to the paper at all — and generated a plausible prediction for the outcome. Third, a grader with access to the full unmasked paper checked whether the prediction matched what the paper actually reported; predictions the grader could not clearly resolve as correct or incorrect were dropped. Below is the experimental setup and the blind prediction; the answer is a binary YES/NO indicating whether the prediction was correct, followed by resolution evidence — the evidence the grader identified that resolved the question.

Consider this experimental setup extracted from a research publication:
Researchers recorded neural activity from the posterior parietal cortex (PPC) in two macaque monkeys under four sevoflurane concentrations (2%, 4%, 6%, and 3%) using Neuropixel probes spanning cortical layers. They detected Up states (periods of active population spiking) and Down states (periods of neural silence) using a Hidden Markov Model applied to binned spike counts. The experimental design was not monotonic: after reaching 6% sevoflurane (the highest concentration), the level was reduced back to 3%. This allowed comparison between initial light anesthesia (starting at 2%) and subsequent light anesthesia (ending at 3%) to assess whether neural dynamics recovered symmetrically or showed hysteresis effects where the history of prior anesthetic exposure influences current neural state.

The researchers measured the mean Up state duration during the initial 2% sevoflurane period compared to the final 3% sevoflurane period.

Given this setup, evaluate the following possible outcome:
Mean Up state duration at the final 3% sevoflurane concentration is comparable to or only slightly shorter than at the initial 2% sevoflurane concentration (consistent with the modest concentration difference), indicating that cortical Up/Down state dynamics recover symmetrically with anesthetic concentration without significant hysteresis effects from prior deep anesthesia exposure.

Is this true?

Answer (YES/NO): YES